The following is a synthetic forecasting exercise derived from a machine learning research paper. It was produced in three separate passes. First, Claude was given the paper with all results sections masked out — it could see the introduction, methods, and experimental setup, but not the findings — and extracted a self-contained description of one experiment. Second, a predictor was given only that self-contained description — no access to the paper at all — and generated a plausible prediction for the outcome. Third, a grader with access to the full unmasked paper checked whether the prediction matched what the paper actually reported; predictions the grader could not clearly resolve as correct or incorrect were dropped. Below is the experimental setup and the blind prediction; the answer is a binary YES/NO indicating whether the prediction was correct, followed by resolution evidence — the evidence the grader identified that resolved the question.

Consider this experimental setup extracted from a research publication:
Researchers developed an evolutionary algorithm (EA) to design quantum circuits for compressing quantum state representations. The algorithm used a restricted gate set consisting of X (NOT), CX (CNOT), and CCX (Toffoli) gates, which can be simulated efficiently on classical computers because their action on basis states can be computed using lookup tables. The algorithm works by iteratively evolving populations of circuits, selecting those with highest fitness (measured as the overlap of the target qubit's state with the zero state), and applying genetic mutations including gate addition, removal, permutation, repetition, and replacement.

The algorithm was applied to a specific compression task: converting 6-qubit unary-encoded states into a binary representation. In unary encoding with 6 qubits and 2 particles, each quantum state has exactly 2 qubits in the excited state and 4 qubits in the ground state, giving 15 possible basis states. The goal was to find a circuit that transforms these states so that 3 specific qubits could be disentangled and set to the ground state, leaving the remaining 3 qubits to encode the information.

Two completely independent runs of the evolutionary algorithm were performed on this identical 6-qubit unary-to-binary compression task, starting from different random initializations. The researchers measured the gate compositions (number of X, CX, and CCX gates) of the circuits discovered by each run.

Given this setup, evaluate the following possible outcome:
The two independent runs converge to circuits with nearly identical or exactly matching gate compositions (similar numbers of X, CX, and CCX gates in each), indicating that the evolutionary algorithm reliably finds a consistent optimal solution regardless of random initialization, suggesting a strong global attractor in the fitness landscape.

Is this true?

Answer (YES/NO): NO